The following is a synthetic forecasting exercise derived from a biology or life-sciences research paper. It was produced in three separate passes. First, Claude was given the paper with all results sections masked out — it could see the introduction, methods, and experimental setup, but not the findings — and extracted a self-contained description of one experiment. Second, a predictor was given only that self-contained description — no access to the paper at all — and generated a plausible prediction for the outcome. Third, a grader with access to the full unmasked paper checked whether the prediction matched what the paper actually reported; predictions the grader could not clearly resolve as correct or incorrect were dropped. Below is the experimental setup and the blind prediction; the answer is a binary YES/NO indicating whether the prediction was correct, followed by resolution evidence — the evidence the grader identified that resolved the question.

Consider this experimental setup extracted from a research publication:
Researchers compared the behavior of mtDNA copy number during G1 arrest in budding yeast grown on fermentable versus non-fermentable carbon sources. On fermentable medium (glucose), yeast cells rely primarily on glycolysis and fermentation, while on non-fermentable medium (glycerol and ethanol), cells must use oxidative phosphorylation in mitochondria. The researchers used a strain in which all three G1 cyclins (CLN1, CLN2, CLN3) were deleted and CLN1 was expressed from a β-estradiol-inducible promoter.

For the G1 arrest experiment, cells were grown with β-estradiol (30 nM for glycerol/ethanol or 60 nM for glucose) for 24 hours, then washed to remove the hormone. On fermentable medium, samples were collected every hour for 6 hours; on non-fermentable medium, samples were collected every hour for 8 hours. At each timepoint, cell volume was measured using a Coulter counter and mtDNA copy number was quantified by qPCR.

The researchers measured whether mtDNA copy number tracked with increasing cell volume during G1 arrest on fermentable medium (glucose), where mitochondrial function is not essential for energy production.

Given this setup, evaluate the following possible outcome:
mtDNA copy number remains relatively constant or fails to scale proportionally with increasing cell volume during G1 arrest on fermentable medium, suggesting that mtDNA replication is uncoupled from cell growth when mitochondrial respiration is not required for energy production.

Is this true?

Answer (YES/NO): NO